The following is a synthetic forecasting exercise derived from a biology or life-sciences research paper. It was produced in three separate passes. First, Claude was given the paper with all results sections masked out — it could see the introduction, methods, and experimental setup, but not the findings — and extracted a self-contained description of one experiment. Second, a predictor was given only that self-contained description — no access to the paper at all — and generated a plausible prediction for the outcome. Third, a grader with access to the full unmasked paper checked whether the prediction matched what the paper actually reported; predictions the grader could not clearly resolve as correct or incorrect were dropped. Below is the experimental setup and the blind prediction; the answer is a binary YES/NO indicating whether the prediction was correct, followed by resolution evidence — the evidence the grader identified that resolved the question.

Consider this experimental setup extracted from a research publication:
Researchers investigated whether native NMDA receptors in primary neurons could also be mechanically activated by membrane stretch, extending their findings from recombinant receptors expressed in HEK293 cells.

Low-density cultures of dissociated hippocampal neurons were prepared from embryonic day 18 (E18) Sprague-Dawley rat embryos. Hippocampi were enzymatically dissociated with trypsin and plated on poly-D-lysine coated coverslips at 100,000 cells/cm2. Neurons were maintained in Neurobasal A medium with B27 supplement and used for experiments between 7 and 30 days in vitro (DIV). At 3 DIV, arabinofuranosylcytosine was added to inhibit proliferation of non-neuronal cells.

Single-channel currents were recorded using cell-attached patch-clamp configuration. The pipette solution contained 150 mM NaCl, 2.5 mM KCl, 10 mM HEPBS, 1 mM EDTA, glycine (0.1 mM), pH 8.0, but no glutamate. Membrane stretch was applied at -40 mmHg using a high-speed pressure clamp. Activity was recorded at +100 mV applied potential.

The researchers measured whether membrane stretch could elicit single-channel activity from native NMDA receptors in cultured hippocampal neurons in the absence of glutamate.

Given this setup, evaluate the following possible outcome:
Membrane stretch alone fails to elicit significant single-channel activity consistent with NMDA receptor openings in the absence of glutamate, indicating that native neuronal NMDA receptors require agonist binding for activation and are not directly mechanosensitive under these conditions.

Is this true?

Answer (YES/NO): NO